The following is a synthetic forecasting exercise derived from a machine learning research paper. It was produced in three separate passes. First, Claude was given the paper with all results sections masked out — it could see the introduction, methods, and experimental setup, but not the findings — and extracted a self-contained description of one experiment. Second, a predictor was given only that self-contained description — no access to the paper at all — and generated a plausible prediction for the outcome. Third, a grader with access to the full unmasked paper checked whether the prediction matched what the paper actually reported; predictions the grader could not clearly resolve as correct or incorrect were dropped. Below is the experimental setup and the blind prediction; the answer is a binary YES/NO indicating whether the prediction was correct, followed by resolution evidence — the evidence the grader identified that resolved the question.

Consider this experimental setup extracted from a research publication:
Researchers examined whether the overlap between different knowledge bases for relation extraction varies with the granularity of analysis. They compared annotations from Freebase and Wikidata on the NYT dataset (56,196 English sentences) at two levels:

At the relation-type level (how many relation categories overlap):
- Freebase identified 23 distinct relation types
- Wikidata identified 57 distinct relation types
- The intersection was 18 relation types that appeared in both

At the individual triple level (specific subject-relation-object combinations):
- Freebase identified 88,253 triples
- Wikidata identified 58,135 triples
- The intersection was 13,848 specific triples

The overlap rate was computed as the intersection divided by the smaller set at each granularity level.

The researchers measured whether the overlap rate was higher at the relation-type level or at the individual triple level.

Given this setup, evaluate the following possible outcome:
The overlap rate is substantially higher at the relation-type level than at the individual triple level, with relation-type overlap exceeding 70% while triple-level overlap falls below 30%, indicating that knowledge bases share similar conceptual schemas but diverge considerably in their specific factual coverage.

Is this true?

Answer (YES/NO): YES